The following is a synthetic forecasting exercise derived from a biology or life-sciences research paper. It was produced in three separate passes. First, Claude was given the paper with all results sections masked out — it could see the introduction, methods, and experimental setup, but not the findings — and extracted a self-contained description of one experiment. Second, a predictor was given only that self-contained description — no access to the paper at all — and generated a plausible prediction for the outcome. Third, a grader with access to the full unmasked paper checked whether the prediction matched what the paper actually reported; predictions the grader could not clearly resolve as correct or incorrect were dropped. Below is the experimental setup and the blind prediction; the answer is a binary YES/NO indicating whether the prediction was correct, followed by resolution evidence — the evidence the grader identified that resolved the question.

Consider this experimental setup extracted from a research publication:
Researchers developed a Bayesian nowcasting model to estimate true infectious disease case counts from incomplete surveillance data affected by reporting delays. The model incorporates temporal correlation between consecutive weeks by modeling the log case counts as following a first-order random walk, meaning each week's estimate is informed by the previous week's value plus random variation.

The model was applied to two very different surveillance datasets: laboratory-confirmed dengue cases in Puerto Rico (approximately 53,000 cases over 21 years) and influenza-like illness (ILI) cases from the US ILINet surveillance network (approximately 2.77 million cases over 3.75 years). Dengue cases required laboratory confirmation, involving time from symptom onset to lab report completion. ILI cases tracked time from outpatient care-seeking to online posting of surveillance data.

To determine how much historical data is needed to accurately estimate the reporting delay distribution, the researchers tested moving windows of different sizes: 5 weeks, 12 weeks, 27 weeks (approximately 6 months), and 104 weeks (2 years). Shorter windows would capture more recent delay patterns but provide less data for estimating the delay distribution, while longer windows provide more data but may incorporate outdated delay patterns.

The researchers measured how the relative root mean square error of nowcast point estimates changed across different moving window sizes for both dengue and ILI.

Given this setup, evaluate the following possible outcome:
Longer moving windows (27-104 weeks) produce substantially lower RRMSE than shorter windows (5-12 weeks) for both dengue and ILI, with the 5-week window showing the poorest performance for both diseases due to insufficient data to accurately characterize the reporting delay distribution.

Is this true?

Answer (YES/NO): NO